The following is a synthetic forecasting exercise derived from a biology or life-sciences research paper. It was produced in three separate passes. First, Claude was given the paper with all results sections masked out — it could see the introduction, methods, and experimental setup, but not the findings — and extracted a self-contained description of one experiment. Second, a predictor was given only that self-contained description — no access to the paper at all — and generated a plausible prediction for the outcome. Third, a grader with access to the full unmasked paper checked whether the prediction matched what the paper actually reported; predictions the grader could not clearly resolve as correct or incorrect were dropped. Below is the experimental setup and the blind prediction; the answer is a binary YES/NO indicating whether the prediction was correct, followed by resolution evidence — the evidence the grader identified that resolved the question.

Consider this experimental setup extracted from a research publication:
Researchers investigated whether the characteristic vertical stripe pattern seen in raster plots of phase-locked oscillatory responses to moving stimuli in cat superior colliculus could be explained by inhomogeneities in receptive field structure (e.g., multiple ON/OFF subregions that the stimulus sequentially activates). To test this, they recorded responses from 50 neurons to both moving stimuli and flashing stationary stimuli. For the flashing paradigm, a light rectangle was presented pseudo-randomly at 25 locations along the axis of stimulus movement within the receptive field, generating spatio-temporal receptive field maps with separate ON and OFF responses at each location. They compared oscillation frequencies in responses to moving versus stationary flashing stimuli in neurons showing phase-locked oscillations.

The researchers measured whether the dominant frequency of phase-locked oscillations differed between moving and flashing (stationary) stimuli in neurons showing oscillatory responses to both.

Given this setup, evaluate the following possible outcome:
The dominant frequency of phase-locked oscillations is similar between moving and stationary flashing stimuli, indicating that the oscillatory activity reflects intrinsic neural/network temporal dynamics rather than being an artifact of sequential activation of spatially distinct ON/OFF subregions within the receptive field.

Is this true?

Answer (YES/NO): YES